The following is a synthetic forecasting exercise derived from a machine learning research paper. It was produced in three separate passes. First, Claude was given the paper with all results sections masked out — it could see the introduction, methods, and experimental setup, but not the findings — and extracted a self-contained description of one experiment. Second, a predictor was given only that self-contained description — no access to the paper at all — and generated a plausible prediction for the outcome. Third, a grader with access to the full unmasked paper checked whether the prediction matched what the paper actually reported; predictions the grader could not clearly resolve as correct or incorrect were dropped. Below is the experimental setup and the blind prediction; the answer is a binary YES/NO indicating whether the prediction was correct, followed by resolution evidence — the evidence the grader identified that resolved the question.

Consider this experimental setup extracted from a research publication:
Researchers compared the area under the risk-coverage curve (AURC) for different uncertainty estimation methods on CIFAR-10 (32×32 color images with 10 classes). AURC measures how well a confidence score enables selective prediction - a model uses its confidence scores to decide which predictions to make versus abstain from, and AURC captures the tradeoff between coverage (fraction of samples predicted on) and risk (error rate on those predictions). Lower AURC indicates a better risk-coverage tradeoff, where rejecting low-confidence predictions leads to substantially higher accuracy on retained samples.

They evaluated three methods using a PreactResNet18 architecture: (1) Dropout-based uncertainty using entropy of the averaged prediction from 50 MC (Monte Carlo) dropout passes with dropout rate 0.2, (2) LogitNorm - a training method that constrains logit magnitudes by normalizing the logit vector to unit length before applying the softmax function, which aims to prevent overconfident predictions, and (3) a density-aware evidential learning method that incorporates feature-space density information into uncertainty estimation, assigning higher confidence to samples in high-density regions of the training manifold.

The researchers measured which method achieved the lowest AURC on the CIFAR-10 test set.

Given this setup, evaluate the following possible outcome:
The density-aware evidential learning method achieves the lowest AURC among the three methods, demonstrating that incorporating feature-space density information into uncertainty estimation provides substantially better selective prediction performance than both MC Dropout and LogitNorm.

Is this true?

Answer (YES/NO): NO